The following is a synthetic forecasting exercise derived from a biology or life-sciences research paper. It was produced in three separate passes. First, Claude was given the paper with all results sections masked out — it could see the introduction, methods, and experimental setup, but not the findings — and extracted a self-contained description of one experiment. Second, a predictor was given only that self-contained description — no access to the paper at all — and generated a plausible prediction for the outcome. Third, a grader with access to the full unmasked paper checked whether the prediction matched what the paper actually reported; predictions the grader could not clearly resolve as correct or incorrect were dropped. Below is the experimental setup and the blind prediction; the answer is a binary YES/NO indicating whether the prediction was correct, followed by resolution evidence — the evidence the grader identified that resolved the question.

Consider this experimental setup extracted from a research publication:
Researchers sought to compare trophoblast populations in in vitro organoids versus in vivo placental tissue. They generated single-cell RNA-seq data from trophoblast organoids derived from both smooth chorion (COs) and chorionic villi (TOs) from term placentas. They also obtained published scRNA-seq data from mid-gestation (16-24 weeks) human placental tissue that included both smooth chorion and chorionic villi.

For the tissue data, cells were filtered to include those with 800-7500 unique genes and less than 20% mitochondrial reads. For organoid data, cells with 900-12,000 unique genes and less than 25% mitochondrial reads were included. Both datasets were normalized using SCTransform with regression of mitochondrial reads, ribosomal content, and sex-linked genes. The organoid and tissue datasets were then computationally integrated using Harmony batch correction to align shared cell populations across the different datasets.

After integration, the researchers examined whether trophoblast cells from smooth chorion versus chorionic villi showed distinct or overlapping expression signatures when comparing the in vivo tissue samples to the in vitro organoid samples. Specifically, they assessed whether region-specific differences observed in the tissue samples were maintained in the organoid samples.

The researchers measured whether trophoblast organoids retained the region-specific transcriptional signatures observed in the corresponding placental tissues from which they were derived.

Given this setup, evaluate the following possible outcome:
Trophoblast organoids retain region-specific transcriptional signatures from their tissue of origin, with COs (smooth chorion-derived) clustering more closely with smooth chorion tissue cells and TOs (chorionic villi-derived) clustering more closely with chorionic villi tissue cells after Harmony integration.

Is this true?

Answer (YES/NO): NO